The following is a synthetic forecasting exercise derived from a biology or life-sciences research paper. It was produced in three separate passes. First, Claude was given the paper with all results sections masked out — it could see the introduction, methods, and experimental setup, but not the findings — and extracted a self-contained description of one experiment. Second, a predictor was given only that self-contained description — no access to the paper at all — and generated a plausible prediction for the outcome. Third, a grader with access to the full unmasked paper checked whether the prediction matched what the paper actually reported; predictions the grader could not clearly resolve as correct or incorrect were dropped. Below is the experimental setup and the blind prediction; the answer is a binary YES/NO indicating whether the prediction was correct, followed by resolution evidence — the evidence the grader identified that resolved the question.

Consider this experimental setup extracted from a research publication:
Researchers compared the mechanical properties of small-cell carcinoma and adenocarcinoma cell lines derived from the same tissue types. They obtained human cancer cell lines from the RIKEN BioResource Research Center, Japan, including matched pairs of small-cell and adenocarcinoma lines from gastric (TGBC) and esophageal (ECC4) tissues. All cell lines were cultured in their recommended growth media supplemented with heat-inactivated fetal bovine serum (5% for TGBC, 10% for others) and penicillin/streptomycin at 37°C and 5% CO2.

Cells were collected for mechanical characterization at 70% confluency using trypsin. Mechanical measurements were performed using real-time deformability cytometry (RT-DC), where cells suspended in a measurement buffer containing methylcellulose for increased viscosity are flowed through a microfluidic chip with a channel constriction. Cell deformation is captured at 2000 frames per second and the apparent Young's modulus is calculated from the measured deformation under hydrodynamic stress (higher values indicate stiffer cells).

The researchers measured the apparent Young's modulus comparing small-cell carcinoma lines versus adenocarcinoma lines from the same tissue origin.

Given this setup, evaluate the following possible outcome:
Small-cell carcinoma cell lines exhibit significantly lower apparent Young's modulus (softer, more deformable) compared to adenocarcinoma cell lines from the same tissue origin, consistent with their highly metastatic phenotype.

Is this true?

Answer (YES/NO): YES